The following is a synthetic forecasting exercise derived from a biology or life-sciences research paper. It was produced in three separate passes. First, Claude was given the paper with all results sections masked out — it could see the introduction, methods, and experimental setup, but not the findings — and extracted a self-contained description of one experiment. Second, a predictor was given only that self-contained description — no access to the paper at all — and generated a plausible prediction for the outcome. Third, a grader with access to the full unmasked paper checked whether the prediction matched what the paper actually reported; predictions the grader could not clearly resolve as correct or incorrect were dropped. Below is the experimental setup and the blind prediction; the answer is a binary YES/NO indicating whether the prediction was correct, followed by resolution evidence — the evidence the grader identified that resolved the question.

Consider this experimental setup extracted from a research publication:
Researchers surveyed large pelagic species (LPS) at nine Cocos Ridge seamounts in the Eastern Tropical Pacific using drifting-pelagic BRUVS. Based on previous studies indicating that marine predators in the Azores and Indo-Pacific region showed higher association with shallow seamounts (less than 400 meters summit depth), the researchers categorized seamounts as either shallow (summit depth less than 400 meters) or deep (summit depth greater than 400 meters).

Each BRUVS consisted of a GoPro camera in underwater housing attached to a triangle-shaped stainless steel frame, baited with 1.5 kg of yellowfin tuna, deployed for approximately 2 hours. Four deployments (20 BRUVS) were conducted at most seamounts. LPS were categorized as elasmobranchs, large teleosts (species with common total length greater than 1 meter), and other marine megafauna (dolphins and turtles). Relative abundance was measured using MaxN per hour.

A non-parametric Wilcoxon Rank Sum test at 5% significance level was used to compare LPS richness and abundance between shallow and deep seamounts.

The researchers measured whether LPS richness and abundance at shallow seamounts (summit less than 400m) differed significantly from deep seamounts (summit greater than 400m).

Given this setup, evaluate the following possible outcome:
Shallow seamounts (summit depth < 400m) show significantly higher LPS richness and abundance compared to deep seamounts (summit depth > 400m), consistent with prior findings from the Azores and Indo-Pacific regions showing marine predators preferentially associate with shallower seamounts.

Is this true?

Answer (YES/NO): YES